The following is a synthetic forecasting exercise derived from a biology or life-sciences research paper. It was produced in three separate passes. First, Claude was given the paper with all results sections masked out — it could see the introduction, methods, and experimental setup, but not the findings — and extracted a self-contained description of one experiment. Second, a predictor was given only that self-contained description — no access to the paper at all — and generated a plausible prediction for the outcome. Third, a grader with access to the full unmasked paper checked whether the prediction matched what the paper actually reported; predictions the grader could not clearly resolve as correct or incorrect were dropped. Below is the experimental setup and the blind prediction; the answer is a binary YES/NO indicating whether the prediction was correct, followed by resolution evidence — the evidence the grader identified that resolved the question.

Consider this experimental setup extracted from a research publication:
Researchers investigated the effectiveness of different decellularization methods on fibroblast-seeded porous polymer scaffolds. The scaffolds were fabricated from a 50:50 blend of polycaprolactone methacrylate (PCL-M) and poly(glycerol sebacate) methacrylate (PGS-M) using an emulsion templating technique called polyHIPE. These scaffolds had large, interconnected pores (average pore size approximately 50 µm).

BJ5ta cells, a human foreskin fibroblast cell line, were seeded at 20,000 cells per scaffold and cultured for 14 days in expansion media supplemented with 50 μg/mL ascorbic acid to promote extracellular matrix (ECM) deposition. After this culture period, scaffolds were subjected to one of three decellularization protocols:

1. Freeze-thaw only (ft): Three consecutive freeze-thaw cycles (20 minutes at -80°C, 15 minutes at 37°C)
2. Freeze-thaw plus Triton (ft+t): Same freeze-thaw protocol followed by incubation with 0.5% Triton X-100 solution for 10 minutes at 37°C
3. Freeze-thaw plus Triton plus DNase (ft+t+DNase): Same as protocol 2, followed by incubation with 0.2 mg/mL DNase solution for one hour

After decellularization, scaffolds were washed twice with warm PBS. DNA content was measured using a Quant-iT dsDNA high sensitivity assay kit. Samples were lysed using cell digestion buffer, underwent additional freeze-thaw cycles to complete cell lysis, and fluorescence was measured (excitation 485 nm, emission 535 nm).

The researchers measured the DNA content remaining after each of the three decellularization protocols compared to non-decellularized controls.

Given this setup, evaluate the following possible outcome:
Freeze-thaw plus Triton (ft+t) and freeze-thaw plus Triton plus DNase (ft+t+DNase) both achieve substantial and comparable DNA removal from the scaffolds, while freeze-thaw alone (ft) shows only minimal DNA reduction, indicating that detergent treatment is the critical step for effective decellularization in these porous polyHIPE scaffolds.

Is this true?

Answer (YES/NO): NO